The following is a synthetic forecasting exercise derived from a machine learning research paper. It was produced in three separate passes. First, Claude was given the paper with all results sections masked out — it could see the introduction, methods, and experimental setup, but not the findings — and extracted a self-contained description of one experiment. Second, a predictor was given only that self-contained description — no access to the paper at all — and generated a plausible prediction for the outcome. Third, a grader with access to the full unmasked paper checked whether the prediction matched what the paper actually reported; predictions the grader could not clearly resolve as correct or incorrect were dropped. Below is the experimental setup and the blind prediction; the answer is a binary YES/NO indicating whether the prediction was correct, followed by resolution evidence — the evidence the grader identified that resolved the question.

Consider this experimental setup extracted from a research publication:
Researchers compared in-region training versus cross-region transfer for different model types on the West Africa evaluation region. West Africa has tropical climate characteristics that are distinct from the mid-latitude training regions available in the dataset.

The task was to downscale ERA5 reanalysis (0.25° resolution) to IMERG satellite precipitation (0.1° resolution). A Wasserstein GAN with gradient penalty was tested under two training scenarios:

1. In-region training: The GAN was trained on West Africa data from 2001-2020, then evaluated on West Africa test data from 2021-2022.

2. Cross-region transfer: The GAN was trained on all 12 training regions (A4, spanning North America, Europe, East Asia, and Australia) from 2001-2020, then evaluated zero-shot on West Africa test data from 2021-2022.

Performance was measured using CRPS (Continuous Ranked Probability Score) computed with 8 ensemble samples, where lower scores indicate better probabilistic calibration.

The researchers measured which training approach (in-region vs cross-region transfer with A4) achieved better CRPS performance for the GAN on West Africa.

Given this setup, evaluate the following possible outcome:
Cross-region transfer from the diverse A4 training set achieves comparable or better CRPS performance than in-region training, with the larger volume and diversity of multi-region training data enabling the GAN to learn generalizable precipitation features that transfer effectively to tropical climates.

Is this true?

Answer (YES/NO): NO